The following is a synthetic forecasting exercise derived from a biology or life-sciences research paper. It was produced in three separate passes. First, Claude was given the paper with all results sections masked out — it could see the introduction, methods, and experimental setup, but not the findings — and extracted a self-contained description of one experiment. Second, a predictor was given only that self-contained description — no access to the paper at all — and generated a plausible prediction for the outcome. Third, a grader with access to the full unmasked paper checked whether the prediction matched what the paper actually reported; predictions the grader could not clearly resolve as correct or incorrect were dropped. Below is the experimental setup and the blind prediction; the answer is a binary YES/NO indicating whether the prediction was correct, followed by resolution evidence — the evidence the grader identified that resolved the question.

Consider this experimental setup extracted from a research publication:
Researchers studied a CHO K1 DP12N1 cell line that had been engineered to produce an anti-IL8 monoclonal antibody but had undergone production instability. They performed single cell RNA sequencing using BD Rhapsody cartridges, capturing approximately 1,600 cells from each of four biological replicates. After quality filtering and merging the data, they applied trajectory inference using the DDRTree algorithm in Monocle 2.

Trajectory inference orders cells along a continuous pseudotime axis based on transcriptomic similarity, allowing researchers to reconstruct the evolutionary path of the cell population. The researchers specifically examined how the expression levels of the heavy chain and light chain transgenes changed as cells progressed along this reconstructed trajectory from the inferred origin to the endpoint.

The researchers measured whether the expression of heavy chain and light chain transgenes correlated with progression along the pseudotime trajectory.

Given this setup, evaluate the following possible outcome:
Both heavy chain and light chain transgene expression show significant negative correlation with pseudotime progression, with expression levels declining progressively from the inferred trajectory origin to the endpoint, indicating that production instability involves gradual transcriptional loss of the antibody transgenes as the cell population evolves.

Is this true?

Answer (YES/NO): NO